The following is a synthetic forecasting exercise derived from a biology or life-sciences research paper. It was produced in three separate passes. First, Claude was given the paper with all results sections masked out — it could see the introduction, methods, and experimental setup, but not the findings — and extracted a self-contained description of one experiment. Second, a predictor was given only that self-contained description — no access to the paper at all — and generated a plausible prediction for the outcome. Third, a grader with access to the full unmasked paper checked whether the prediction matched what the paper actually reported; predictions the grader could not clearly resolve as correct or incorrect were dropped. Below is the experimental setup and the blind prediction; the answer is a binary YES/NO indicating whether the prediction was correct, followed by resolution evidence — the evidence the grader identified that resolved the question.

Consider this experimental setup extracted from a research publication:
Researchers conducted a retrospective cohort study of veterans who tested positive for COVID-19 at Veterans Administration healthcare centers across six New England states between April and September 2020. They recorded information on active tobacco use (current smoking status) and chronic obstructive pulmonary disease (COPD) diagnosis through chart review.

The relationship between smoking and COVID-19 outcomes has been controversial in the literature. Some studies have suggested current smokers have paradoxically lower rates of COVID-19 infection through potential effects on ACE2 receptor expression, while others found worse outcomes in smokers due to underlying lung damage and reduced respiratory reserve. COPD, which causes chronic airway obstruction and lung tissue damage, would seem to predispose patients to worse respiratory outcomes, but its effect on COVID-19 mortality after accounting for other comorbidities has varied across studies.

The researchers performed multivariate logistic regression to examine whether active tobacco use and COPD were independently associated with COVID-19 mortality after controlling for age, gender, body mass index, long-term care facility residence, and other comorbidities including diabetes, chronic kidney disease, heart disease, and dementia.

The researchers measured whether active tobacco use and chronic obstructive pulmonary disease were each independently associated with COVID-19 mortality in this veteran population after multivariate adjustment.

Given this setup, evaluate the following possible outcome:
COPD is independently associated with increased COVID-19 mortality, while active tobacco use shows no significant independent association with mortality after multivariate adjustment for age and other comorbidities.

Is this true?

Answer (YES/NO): NO